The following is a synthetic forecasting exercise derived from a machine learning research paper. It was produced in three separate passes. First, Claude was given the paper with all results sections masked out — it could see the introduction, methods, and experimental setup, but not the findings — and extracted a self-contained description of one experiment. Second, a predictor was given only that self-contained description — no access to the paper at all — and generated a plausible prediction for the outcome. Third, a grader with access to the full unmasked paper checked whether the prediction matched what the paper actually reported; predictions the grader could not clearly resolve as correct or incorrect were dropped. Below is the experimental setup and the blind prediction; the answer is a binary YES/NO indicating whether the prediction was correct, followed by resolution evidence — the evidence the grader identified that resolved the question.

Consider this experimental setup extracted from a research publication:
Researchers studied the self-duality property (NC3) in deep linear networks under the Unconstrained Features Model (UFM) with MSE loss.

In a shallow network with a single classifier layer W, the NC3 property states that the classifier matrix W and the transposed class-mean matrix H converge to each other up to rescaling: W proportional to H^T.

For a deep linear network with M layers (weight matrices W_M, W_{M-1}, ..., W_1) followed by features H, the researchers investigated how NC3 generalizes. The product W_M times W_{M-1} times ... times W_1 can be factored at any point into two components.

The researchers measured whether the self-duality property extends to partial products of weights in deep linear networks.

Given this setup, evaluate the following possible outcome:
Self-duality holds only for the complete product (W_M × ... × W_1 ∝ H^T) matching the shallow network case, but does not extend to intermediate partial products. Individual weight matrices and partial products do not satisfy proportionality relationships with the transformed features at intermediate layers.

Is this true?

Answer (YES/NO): NO